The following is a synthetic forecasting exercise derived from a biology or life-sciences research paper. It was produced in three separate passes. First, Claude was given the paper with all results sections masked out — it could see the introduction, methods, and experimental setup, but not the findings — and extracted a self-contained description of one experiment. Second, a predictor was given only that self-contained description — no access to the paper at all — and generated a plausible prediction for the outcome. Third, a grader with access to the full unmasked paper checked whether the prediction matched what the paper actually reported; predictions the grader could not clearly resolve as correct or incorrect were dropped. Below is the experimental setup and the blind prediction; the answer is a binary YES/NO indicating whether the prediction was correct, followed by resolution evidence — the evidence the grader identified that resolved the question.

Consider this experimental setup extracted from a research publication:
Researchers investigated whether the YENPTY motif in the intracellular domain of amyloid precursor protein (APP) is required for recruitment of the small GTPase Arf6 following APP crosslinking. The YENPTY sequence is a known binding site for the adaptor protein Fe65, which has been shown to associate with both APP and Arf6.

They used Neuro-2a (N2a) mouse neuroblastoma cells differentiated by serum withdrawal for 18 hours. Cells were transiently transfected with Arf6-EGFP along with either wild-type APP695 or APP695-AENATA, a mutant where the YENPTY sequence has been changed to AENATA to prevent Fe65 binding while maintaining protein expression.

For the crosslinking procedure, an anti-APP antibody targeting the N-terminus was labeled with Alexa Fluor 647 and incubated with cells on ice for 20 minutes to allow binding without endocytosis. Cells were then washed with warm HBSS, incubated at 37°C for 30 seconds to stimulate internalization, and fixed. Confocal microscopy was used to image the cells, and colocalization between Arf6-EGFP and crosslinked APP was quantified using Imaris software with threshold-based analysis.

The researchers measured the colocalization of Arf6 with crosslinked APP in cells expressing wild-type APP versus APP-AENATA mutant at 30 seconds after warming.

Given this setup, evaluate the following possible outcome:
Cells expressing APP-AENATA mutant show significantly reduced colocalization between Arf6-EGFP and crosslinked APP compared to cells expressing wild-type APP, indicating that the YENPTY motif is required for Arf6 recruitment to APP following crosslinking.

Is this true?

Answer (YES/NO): YES